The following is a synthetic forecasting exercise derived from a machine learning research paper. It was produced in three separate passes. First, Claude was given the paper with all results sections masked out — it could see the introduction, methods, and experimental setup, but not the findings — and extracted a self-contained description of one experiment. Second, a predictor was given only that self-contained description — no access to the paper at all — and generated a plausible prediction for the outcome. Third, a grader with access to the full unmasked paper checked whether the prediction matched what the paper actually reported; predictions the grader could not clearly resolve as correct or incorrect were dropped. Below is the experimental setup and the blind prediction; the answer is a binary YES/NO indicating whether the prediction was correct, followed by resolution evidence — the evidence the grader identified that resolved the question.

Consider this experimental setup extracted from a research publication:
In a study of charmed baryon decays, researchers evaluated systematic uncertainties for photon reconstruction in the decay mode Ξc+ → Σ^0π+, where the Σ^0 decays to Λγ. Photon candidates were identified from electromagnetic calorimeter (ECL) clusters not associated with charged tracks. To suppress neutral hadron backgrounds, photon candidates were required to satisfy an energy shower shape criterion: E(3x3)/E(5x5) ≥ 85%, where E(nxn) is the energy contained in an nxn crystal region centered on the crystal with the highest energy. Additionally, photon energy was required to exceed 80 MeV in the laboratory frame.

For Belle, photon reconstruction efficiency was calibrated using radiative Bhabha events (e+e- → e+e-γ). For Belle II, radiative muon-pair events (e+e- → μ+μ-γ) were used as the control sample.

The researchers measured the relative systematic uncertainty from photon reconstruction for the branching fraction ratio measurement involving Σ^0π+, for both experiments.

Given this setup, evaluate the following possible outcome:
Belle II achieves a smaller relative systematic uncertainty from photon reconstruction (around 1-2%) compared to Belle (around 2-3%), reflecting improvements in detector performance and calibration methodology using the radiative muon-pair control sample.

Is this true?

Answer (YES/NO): YES